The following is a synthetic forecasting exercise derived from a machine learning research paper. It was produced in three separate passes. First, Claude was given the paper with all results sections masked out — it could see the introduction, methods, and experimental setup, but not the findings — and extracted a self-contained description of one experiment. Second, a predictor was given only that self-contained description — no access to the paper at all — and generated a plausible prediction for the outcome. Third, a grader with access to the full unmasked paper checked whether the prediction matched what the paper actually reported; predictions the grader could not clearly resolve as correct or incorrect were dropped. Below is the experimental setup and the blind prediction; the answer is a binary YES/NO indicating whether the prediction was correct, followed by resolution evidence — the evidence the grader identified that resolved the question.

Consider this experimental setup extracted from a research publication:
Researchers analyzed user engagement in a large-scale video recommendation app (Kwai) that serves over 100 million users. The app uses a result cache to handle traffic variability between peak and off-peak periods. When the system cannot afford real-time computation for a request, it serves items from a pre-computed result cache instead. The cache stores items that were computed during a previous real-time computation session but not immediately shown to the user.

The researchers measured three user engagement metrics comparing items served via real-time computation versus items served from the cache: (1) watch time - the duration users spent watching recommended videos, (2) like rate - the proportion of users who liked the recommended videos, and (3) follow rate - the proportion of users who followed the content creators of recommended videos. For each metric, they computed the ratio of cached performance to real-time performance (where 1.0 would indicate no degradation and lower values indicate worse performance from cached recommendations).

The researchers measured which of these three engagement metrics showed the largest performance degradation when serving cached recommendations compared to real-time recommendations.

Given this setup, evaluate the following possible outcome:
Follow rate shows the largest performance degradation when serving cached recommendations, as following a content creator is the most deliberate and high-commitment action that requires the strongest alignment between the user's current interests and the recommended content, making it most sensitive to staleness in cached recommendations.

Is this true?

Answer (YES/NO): YES